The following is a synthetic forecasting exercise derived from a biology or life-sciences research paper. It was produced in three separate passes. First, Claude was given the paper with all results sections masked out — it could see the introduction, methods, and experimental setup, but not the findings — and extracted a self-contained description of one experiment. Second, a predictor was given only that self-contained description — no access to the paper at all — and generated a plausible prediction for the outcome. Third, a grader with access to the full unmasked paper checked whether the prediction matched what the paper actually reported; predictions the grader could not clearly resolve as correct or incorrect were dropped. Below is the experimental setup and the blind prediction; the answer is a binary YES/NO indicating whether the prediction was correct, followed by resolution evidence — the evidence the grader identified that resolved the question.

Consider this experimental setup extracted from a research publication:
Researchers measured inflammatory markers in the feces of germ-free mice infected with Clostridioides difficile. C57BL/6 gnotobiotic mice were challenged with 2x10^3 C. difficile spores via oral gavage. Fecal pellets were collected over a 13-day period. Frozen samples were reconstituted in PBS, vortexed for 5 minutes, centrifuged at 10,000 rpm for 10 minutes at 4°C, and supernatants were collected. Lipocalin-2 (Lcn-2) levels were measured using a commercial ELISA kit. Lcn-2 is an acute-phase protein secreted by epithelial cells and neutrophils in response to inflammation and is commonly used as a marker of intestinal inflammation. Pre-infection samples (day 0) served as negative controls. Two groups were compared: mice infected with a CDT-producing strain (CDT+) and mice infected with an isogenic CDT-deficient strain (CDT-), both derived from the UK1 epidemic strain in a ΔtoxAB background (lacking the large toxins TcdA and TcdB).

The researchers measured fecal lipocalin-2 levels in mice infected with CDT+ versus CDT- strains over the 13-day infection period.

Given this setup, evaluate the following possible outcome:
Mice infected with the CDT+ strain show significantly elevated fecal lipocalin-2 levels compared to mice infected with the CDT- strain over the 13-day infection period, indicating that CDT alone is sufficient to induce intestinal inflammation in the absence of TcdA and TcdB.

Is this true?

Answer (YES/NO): YES